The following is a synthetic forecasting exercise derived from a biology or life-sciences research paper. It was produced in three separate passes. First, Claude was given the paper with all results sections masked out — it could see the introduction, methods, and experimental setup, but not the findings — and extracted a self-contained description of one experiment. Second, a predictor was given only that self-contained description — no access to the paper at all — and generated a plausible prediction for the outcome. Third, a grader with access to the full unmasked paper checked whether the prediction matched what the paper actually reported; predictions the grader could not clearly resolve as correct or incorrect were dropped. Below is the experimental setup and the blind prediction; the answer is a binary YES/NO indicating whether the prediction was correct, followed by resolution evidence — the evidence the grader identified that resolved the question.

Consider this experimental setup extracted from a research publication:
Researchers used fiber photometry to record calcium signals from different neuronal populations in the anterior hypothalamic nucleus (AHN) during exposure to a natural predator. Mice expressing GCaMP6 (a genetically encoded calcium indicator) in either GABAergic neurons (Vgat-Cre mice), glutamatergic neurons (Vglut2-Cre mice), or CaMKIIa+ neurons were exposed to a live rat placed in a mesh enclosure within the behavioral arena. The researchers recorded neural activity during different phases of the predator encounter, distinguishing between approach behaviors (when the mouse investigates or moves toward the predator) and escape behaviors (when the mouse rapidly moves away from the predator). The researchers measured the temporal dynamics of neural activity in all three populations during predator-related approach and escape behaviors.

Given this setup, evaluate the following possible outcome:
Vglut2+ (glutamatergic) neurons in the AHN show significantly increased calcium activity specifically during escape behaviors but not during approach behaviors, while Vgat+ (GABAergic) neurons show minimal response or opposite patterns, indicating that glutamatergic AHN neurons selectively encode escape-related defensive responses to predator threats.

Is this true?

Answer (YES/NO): NO